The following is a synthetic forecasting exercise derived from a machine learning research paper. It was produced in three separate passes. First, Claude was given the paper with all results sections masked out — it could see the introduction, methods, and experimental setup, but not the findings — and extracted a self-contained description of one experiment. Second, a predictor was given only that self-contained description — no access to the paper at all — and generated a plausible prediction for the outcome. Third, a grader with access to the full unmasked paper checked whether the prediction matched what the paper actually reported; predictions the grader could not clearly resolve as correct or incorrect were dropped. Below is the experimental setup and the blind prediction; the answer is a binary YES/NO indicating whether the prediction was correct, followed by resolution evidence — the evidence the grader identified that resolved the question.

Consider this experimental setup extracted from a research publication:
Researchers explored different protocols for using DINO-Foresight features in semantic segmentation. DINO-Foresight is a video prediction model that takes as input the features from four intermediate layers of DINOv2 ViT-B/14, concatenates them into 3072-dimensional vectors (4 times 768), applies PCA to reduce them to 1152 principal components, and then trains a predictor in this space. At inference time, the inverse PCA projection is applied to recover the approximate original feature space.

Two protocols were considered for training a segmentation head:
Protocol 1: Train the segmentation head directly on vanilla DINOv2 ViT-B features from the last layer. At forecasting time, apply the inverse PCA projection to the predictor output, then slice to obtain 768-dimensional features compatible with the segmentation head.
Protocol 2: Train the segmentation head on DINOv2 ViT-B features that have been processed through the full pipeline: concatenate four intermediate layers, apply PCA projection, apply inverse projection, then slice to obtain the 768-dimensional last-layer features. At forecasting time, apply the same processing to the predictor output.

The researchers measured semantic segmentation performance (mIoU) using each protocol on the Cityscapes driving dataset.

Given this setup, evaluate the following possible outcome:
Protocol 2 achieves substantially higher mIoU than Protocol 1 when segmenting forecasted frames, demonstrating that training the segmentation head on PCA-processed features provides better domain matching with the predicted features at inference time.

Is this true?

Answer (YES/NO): NO